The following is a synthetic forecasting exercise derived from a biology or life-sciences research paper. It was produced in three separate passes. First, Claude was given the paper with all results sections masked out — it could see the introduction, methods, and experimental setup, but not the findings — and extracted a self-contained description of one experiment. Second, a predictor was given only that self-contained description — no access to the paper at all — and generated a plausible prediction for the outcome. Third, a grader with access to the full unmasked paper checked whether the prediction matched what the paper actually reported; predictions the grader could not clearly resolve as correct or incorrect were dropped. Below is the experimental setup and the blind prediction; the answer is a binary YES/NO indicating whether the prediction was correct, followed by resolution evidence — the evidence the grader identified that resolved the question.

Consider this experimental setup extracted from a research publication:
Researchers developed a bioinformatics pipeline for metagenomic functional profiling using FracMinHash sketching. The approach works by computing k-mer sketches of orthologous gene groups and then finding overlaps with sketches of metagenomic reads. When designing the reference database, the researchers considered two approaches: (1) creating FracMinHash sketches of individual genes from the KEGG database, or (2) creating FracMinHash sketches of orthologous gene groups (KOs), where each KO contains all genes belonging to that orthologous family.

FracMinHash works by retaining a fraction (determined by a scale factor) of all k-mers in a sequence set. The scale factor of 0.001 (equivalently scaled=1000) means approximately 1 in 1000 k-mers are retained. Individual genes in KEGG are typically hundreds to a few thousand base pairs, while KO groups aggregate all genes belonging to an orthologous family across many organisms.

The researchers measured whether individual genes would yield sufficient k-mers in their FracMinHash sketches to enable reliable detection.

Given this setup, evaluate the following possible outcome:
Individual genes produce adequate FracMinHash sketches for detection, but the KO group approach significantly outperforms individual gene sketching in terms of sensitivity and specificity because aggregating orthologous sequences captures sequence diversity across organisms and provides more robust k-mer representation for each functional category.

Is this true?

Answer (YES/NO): NO